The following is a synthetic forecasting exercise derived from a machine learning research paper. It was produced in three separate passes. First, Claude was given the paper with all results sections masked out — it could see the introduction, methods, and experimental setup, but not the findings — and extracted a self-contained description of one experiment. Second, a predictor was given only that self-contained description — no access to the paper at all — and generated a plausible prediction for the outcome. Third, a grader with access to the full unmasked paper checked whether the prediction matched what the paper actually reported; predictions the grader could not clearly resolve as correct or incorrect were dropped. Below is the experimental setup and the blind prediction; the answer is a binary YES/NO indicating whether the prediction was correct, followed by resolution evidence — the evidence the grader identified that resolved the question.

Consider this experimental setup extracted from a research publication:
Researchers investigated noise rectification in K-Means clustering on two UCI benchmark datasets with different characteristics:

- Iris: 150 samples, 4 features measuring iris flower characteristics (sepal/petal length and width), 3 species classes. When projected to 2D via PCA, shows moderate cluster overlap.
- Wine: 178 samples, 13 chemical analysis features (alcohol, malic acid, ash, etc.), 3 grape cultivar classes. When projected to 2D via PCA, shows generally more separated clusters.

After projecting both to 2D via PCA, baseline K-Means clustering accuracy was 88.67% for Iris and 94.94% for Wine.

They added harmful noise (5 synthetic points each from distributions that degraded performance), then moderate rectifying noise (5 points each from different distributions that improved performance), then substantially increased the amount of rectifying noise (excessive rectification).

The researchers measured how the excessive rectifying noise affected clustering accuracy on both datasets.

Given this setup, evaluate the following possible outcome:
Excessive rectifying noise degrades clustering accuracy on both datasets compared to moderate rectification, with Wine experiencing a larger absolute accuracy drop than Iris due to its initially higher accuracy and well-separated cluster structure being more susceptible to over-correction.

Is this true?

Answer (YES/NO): NO